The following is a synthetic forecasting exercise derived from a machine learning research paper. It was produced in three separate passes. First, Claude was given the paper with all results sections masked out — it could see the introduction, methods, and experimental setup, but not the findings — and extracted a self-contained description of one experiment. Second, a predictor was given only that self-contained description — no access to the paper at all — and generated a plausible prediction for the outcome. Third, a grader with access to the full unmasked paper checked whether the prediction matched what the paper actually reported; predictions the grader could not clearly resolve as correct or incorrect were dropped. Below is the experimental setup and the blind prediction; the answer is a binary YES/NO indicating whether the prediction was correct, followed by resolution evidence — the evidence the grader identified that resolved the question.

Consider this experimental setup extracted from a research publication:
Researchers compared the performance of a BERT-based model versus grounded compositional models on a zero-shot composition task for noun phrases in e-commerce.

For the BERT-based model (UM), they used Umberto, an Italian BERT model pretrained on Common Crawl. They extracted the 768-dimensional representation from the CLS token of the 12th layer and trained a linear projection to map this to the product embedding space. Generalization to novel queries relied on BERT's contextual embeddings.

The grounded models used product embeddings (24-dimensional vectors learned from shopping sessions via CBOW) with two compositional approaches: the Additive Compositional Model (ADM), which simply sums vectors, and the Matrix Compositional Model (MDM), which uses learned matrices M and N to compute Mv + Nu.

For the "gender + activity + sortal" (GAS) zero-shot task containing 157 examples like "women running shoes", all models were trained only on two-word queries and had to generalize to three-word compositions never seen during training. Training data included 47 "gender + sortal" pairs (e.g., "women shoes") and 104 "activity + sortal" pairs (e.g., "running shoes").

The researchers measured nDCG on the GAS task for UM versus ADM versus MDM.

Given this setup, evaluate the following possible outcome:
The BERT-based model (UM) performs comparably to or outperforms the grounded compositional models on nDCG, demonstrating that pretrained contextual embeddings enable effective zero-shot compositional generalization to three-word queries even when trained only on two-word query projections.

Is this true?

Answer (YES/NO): YES